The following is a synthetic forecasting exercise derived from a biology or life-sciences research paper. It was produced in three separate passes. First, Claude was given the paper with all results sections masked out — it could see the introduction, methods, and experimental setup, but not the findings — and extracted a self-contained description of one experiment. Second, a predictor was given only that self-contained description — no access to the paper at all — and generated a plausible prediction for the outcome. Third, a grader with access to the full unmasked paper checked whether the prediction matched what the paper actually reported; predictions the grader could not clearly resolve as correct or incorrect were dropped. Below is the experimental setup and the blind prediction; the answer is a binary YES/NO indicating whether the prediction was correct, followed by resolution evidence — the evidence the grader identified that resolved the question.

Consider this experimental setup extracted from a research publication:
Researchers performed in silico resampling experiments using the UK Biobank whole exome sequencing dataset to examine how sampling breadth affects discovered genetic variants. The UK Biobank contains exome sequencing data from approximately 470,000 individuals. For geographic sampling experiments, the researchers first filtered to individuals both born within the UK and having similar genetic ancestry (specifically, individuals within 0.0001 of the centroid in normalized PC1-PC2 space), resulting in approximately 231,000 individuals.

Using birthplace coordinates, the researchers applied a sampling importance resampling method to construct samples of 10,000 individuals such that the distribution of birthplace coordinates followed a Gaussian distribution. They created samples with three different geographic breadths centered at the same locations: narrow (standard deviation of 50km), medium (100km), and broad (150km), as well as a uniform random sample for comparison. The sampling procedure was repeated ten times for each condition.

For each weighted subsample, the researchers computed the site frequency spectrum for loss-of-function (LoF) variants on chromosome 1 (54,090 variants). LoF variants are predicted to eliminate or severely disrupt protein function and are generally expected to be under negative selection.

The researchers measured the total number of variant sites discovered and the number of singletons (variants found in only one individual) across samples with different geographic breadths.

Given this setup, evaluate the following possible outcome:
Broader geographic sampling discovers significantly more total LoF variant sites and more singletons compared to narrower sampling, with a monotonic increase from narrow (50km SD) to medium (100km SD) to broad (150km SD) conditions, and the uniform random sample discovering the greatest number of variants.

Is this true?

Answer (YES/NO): YES